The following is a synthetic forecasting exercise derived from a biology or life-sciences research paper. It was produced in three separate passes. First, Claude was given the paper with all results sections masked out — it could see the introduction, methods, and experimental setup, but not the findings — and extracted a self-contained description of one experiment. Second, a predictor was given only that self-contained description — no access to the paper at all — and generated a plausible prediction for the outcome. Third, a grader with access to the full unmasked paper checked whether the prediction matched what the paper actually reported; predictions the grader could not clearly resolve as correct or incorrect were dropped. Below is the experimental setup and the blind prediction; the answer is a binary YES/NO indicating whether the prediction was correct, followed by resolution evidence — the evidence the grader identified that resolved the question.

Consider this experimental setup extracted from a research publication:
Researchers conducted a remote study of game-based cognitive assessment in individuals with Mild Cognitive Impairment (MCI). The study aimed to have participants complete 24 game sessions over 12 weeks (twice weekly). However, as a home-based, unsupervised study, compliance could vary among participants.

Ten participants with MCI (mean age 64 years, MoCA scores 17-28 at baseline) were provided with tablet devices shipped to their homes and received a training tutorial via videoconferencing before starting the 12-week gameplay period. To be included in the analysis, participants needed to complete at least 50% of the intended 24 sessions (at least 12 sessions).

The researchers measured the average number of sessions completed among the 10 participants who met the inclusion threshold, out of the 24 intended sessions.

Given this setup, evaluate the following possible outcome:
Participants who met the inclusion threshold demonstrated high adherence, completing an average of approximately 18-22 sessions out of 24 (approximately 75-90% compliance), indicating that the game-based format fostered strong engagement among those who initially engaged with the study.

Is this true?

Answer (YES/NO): NO